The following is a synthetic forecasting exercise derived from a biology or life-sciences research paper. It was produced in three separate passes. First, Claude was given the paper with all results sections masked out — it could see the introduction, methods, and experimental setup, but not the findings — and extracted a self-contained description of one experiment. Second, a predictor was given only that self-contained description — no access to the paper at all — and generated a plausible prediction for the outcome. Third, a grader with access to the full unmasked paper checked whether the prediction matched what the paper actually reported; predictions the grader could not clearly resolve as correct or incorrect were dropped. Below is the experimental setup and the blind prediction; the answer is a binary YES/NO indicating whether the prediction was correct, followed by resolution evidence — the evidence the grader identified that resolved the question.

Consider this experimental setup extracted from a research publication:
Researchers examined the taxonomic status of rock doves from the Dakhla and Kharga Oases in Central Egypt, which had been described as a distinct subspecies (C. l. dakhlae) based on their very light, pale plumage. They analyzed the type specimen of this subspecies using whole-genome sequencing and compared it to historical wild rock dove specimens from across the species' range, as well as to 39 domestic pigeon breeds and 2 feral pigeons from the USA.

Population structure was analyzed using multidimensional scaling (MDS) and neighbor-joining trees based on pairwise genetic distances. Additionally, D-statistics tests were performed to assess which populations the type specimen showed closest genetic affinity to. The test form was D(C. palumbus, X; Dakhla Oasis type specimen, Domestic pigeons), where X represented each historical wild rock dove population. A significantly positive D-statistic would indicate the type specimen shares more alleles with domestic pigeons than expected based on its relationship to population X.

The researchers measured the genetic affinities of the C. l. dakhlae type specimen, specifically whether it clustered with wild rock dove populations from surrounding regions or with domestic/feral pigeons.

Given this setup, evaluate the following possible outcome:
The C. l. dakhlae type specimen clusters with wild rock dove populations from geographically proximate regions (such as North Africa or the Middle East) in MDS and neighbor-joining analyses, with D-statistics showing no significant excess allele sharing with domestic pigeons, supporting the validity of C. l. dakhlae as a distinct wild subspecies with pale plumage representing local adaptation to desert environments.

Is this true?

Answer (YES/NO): NO